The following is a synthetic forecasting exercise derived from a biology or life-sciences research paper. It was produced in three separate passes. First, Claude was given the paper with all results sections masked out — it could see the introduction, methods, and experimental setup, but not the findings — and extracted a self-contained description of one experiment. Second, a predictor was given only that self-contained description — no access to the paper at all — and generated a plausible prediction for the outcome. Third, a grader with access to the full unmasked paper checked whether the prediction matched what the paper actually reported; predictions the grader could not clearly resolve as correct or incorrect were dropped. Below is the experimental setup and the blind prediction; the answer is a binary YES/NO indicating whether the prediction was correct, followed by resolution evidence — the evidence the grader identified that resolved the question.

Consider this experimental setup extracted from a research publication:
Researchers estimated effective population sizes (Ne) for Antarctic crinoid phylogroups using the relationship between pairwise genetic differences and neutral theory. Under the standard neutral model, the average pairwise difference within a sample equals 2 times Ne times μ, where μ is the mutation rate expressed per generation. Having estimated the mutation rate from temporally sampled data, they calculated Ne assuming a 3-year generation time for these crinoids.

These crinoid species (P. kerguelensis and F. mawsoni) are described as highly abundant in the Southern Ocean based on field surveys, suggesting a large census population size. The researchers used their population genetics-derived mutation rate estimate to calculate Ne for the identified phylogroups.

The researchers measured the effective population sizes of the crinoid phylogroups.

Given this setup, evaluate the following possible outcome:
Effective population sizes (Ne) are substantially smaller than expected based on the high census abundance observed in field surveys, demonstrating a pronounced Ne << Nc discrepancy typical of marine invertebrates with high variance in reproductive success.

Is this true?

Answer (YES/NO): YES